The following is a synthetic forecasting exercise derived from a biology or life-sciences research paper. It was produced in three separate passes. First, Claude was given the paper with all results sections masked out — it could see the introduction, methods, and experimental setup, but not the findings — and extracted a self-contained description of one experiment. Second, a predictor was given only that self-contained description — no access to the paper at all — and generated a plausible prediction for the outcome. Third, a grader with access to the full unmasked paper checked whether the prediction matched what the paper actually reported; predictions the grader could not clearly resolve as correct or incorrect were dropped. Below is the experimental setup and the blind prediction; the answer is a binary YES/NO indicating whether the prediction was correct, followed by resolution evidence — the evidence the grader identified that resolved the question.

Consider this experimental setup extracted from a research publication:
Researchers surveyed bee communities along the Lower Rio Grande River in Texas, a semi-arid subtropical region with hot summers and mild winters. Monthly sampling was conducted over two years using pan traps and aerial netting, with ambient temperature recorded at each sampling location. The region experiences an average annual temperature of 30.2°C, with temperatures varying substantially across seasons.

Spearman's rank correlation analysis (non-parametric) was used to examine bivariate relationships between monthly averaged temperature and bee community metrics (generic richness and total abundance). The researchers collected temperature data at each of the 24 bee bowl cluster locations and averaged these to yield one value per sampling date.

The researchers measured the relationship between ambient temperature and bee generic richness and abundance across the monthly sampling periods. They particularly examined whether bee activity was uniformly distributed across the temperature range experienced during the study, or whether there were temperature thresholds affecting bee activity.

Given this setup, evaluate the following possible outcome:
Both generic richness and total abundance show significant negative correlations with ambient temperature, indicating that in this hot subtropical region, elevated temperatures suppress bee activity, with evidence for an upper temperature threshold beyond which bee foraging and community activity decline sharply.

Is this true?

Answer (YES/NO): NO